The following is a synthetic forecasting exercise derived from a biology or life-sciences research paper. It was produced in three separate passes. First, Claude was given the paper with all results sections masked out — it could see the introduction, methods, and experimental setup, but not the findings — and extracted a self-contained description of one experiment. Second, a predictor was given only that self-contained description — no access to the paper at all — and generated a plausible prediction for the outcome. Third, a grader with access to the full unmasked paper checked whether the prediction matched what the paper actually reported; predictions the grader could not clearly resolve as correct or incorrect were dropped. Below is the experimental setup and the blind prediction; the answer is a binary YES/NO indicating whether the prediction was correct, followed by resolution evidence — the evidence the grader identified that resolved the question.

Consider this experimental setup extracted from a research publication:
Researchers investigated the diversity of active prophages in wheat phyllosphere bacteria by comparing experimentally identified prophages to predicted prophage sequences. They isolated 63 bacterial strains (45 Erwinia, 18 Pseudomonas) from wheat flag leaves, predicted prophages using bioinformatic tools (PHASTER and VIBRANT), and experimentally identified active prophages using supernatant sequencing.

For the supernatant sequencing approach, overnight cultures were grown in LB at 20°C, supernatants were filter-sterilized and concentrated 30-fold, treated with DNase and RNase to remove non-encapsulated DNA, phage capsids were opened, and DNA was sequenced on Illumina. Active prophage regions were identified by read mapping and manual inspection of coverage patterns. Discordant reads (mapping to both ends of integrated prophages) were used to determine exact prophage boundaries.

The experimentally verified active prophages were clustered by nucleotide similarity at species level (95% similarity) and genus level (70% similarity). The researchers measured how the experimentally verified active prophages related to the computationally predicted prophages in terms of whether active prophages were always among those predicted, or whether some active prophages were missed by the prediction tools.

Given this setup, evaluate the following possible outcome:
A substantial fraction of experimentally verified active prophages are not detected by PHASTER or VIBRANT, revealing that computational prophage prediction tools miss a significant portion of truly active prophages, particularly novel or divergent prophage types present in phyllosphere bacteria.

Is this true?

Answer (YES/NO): NO